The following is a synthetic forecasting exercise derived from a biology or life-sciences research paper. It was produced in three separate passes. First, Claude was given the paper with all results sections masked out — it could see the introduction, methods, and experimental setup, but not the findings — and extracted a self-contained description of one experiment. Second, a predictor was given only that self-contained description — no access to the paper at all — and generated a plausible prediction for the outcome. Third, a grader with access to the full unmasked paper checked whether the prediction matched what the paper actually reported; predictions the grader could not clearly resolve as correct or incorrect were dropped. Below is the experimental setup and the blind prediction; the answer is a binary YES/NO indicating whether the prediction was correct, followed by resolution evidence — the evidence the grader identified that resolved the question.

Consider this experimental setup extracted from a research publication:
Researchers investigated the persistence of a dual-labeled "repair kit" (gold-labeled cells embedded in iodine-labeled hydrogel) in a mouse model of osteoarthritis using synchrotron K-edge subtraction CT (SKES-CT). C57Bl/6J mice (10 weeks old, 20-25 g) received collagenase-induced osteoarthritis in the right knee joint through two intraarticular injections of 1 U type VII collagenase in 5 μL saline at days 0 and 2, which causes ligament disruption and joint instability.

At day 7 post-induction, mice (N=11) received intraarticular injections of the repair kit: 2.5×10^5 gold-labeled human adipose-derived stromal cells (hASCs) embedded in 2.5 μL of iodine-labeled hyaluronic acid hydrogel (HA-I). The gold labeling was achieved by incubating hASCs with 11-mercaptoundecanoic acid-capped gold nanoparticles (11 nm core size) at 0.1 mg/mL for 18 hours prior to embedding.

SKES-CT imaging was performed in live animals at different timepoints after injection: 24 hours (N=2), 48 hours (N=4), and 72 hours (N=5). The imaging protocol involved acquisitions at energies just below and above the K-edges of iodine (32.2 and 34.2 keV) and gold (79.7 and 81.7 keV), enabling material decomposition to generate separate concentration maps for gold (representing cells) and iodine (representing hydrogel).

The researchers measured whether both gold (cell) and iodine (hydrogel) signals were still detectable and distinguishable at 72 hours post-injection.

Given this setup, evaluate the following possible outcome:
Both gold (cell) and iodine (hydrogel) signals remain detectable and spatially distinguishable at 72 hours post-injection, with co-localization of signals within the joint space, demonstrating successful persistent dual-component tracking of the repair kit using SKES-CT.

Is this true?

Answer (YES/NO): NO